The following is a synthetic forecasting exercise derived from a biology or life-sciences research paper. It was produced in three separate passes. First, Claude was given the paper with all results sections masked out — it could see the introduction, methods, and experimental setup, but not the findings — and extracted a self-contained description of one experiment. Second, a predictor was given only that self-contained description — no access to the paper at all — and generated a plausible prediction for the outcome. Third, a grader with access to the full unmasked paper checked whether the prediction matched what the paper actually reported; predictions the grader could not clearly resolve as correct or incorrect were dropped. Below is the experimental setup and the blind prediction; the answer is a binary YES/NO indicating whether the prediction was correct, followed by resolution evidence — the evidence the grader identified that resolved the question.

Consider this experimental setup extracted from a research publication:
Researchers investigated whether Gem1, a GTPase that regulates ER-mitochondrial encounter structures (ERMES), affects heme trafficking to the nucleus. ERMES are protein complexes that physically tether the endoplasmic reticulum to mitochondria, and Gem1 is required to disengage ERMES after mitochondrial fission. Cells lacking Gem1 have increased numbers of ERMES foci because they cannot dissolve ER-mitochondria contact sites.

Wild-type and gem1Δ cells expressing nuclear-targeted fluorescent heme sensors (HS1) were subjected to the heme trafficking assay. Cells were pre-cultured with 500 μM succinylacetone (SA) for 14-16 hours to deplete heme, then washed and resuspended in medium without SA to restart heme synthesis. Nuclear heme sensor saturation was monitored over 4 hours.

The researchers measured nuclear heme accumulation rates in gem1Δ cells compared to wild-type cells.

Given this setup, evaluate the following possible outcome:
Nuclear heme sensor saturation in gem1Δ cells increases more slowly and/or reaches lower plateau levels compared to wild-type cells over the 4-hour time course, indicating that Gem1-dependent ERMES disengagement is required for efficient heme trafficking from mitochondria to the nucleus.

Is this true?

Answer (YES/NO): NO